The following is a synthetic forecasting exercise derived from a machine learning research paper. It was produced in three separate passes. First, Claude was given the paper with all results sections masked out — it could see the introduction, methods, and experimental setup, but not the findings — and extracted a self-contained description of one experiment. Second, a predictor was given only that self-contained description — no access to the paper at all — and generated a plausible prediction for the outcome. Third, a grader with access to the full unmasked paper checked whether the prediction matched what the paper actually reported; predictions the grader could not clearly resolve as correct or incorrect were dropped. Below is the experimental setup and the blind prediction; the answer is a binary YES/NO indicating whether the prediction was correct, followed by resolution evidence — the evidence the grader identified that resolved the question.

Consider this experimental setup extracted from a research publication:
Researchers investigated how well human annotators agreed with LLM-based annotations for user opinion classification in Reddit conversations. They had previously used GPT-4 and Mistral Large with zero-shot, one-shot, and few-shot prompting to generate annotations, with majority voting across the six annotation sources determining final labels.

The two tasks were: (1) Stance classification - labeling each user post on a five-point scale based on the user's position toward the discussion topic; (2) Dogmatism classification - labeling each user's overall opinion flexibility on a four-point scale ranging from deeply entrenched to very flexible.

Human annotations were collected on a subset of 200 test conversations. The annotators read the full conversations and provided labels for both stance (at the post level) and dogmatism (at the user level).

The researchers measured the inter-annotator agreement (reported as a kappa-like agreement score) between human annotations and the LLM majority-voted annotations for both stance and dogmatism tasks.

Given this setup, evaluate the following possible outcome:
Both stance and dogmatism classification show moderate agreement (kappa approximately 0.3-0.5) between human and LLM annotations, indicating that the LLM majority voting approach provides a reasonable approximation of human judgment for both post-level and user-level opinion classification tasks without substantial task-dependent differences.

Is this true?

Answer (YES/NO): YES